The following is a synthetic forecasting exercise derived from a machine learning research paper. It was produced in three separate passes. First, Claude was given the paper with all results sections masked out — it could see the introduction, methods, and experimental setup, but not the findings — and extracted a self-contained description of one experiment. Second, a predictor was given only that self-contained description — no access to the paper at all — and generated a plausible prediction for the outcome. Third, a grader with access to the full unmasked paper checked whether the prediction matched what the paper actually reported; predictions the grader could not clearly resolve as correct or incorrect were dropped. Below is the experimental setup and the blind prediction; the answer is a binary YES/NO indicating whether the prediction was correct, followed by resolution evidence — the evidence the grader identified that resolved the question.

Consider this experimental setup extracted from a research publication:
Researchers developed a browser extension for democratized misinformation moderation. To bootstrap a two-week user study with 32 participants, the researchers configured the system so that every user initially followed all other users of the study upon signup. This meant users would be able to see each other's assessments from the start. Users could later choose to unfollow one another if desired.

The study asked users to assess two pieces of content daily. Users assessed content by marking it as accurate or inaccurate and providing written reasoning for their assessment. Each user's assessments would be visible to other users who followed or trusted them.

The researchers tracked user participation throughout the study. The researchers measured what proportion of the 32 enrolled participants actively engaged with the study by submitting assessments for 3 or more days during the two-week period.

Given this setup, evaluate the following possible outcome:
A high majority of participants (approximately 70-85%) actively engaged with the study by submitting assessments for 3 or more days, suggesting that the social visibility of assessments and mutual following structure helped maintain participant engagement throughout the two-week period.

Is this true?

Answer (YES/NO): YES